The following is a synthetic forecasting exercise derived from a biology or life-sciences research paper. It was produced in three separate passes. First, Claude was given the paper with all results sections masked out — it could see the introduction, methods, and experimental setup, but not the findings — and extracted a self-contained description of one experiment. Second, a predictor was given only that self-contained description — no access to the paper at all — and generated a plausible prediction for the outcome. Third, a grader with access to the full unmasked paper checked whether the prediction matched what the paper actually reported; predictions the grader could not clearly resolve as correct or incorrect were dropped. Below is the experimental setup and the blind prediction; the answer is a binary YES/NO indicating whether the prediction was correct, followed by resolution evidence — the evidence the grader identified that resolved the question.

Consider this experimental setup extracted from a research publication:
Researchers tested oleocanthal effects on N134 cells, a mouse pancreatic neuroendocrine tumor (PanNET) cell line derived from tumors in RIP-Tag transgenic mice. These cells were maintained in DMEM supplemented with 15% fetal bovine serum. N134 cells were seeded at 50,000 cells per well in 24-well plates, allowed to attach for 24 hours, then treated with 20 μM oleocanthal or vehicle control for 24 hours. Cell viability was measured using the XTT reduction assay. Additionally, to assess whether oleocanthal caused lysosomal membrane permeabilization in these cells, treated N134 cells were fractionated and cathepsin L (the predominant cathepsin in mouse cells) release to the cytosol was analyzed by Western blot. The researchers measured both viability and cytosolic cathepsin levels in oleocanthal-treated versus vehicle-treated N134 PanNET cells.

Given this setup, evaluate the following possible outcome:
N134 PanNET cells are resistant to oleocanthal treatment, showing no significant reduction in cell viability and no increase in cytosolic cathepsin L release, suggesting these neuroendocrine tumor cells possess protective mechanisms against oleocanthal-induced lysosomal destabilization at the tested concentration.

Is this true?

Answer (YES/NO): NO